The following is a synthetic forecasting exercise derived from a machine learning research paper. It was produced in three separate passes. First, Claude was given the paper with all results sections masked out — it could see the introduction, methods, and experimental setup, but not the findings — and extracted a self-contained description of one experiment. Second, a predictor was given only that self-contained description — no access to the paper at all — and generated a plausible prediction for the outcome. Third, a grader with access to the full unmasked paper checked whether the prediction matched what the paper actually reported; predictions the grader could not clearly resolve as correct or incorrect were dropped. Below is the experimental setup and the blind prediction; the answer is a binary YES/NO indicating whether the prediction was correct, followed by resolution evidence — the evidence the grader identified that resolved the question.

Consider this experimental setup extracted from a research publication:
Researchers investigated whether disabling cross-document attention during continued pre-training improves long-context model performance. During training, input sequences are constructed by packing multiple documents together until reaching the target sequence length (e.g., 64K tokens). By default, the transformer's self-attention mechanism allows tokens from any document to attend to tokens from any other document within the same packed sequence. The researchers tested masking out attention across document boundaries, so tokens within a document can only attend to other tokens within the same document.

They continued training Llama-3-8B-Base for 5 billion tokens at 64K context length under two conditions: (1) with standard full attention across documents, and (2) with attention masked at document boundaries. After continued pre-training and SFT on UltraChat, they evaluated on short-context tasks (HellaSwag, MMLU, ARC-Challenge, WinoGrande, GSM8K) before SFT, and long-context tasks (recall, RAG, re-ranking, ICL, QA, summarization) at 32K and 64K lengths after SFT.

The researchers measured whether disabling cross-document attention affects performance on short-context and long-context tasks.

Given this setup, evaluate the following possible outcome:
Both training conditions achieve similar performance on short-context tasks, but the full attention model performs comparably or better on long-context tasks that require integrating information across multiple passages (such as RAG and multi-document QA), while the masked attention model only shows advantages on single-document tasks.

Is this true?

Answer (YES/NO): NO